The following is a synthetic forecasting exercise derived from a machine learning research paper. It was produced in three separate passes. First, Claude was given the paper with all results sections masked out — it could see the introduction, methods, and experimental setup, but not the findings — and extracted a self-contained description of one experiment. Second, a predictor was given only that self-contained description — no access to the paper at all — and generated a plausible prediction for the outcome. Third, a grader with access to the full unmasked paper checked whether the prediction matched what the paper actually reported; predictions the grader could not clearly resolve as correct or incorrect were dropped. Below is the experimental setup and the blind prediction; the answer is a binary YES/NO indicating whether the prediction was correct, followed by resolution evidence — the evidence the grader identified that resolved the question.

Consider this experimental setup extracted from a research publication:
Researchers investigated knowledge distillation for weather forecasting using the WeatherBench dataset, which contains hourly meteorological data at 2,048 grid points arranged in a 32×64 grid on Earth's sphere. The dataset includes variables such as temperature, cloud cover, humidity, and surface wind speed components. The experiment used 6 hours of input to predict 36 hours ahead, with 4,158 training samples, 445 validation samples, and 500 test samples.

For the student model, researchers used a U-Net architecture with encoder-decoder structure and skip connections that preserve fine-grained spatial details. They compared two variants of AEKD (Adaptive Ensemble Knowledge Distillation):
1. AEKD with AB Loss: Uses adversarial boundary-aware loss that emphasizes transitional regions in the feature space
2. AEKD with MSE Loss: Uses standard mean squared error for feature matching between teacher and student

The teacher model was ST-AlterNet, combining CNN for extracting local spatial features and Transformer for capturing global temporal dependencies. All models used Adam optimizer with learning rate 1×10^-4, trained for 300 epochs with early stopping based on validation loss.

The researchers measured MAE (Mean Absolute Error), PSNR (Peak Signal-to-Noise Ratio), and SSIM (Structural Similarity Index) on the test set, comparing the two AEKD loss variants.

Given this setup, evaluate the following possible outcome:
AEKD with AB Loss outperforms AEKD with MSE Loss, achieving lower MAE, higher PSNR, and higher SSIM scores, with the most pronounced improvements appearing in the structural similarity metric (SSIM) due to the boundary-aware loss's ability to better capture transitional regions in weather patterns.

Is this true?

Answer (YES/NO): NO